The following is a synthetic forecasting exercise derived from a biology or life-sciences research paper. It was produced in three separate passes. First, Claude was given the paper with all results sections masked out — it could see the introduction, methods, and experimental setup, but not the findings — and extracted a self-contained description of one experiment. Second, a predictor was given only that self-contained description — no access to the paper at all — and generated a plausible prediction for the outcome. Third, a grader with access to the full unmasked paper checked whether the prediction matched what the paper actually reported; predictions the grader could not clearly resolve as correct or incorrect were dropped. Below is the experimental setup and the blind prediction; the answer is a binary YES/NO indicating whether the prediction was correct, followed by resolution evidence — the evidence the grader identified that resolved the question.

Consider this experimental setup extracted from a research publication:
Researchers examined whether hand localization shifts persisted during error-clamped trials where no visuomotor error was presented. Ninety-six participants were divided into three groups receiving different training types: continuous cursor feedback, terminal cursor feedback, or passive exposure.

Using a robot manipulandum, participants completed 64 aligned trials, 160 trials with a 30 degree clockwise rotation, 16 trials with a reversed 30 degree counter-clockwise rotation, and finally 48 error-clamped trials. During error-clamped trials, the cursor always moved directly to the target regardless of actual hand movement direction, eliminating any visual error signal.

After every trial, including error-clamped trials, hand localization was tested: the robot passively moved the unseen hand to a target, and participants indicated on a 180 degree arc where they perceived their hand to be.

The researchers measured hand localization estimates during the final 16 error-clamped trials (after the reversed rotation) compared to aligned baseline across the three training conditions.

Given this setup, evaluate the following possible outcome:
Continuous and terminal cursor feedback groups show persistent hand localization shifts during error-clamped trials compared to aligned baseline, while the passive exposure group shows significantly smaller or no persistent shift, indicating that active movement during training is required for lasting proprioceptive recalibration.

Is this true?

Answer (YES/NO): NO